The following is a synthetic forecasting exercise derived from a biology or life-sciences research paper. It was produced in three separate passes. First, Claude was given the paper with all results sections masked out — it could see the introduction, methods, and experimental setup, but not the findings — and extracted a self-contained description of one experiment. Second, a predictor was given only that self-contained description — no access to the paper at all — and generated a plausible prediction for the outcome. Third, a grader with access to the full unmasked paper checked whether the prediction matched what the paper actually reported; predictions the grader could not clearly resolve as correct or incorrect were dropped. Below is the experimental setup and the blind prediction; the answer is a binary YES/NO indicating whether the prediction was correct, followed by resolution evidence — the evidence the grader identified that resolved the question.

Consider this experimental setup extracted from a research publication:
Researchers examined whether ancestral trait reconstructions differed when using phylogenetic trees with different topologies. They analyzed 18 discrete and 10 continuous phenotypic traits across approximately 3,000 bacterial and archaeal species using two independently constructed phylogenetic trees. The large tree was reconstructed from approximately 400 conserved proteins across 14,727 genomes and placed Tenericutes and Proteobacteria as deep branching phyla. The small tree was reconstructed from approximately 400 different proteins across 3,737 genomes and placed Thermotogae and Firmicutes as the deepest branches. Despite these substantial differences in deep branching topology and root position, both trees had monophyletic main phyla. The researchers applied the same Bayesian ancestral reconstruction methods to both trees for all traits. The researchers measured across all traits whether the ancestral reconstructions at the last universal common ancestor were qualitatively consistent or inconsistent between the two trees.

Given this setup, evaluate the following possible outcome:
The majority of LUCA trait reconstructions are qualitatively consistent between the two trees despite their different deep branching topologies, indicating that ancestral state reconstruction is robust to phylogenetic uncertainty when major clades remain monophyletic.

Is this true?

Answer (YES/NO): YES